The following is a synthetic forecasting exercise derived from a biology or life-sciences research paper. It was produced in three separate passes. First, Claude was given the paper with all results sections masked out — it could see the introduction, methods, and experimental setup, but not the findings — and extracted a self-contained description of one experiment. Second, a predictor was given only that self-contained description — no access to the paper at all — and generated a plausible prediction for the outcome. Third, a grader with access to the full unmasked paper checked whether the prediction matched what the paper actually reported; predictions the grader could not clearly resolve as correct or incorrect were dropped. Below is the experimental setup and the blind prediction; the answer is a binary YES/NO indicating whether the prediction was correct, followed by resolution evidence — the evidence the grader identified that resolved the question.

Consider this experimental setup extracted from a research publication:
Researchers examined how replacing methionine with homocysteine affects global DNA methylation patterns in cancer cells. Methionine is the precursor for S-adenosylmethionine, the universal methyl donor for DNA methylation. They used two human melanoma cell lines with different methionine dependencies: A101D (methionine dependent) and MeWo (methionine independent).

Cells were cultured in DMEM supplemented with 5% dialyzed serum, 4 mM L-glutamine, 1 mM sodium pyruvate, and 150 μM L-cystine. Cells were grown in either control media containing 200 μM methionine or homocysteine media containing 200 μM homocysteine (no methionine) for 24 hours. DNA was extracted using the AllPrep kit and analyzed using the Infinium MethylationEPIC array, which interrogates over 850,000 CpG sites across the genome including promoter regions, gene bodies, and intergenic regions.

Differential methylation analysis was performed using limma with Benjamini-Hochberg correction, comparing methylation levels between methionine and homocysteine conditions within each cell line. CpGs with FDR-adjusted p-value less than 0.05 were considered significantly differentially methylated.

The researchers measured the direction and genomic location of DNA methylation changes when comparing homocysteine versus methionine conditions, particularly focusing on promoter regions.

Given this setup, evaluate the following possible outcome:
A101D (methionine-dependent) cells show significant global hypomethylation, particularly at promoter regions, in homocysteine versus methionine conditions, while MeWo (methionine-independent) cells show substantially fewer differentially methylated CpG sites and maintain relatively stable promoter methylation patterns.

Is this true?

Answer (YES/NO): NO